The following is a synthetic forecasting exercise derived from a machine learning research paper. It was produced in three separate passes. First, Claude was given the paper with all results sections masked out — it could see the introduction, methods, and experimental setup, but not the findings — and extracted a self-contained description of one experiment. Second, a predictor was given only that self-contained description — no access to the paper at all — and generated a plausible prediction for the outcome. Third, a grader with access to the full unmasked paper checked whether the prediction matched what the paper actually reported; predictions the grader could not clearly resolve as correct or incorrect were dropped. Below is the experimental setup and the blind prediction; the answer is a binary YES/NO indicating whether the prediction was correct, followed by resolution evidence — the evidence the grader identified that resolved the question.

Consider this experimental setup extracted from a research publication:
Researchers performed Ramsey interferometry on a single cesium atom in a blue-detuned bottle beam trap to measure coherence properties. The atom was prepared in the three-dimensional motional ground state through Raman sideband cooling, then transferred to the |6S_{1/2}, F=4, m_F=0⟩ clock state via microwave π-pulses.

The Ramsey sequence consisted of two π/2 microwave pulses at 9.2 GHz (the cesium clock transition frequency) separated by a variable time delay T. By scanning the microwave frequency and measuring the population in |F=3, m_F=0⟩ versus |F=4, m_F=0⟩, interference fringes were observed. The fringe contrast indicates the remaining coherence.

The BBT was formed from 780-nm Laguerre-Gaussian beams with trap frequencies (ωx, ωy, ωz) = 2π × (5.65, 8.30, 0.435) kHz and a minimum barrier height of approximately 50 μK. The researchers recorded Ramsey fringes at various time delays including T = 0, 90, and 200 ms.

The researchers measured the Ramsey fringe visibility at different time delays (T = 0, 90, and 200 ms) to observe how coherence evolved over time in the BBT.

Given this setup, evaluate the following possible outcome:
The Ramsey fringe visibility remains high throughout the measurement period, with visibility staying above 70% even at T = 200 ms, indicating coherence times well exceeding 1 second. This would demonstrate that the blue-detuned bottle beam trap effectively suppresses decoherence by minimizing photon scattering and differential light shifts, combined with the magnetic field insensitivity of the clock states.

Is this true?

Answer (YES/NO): NO